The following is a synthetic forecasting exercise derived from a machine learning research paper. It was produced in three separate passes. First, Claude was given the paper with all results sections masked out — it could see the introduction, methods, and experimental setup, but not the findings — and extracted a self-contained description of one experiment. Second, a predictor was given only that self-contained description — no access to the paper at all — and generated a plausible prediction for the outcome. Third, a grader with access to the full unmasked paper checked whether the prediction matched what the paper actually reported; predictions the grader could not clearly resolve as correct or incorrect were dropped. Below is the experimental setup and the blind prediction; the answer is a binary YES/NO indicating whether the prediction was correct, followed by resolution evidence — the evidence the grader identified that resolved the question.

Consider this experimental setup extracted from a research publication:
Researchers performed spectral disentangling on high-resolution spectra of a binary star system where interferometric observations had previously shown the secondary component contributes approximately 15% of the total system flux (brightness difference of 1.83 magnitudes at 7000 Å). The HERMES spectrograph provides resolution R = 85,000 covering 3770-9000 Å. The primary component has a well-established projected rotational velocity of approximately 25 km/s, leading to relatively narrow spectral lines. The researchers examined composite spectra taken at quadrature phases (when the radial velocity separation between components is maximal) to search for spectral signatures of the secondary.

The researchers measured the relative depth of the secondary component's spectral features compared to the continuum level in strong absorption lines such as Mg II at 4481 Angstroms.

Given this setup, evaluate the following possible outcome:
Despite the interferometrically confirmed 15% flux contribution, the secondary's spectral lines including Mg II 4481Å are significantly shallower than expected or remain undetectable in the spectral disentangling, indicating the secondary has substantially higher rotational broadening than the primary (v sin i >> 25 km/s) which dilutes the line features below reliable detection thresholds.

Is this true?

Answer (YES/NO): NO